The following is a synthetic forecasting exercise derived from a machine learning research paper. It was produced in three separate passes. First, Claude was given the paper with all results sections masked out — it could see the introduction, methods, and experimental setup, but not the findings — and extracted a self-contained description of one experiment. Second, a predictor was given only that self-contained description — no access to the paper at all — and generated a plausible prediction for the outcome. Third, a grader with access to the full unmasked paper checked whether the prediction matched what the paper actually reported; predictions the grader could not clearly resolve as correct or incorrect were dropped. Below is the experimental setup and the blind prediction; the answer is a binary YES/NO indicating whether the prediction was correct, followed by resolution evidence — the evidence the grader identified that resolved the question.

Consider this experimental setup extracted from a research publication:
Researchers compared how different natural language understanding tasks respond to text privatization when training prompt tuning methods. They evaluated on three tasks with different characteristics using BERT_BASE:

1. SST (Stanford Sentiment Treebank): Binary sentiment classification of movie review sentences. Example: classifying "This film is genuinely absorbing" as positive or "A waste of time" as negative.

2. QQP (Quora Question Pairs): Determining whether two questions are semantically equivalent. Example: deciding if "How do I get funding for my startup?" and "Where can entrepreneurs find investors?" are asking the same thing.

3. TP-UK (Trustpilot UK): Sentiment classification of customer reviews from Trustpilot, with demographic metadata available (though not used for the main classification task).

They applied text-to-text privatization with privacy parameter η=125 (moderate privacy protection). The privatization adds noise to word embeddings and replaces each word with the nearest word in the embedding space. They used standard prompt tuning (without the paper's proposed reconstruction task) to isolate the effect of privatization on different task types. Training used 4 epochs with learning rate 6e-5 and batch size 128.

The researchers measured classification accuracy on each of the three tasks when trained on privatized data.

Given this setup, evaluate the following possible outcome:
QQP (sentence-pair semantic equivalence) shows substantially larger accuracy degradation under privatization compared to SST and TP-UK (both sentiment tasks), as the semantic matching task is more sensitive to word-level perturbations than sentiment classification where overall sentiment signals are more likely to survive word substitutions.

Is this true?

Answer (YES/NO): NO